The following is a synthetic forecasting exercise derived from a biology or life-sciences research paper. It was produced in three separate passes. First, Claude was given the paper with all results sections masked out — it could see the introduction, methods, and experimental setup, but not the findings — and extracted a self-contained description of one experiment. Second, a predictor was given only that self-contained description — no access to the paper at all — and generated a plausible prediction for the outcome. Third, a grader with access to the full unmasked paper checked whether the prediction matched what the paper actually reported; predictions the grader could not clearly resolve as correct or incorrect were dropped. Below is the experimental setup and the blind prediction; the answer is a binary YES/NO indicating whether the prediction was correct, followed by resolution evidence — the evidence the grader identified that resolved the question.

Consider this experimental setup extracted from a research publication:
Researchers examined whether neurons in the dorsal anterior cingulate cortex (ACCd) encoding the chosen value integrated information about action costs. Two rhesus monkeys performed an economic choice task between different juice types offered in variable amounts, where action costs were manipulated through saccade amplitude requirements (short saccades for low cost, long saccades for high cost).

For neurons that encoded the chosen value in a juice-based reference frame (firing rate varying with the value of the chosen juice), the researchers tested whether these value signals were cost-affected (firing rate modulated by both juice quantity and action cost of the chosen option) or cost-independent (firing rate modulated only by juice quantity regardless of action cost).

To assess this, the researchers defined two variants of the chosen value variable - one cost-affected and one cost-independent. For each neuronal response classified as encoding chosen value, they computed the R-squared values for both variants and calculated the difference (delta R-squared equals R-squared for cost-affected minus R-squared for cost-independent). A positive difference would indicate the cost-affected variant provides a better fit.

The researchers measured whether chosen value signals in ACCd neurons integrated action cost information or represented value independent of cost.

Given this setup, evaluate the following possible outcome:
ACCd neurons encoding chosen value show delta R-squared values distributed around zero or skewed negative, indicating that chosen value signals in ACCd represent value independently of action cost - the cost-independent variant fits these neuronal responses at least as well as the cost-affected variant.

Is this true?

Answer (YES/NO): YES